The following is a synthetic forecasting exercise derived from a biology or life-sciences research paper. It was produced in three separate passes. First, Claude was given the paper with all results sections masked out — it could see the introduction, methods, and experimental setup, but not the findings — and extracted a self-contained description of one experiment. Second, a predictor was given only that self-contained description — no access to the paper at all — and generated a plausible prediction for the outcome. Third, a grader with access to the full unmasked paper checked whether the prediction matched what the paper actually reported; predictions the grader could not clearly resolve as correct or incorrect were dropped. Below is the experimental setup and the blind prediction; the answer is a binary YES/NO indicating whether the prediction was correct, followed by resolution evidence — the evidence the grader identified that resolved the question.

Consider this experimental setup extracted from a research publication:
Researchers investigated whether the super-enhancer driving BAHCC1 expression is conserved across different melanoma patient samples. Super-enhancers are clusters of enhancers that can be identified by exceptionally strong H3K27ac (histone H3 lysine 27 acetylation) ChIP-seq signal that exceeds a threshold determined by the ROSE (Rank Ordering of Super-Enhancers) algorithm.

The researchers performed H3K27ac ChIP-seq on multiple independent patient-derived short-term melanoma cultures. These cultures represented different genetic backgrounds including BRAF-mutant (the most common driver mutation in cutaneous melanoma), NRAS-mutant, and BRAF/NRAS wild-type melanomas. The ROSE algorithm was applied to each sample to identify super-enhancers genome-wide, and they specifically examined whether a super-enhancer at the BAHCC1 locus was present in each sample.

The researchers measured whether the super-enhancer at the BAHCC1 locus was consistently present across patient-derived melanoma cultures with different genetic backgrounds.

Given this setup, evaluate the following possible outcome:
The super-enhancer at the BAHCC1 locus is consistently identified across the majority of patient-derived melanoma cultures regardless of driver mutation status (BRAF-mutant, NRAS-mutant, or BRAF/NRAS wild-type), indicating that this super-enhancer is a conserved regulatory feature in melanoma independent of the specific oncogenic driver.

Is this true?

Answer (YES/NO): YES